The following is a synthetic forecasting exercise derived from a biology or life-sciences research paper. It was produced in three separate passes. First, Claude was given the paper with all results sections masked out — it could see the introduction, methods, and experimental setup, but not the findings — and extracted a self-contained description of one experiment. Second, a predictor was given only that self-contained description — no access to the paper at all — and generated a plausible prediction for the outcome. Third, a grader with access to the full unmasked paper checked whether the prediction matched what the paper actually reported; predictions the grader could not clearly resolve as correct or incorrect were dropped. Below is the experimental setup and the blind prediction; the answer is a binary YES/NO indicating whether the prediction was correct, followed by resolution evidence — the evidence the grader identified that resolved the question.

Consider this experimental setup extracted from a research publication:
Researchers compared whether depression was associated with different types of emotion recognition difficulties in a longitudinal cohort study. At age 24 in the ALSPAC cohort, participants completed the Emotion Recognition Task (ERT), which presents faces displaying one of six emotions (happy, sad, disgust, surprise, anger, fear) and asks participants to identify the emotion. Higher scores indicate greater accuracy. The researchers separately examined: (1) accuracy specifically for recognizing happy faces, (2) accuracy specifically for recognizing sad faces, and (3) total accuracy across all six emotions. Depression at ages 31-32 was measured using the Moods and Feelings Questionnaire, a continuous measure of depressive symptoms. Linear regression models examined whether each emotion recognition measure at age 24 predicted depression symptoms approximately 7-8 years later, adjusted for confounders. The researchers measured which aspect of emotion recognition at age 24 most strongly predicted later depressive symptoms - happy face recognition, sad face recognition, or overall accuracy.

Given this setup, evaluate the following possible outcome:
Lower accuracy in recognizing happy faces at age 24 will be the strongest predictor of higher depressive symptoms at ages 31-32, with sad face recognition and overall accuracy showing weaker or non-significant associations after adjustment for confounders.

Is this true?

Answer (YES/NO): YES